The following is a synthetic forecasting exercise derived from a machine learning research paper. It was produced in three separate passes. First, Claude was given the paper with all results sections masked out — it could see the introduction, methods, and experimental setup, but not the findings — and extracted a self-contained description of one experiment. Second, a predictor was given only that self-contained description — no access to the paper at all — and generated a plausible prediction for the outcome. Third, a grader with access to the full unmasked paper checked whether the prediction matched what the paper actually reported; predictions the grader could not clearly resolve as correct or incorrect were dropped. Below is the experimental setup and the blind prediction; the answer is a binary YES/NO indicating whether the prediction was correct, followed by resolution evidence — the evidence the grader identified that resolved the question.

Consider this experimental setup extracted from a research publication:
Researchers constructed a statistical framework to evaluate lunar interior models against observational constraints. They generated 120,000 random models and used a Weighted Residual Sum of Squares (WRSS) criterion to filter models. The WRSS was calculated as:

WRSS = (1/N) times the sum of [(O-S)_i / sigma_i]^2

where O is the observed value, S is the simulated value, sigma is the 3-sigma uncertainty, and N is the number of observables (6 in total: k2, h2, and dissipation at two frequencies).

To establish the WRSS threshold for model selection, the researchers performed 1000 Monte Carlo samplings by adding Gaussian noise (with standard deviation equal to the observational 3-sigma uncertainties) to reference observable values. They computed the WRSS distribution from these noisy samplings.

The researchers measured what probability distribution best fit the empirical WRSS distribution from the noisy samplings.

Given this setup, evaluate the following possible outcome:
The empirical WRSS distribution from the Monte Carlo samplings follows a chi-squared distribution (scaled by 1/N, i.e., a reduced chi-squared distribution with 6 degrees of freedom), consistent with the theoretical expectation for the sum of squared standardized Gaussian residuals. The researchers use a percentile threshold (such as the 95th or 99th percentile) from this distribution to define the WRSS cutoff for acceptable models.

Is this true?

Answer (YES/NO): NO